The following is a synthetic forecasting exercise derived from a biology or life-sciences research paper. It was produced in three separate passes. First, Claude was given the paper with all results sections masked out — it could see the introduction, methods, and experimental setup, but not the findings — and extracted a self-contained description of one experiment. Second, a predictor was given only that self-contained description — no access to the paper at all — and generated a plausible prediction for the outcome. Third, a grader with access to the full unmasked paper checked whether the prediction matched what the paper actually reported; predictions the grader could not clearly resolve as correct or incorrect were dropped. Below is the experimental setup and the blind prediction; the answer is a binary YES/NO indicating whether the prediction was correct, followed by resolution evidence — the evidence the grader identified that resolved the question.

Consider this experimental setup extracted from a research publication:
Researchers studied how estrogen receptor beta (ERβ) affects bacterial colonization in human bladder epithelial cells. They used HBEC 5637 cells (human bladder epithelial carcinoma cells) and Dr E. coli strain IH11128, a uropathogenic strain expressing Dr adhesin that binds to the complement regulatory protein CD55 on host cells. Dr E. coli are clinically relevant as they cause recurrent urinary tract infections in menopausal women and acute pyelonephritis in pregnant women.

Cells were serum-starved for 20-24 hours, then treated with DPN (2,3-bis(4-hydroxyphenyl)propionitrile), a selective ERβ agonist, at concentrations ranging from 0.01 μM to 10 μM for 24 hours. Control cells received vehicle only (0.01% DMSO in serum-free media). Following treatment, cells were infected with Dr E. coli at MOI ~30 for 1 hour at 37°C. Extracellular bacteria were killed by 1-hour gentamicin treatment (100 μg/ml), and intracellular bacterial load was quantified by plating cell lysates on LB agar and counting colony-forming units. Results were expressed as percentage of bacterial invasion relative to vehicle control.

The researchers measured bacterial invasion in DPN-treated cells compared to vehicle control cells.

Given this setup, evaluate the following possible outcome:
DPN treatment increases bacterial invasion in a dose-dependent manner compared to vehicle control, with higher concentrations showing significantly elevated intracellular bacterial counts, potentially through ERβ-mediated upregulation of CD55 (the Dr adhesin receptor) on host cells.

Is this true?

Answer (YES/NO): NO